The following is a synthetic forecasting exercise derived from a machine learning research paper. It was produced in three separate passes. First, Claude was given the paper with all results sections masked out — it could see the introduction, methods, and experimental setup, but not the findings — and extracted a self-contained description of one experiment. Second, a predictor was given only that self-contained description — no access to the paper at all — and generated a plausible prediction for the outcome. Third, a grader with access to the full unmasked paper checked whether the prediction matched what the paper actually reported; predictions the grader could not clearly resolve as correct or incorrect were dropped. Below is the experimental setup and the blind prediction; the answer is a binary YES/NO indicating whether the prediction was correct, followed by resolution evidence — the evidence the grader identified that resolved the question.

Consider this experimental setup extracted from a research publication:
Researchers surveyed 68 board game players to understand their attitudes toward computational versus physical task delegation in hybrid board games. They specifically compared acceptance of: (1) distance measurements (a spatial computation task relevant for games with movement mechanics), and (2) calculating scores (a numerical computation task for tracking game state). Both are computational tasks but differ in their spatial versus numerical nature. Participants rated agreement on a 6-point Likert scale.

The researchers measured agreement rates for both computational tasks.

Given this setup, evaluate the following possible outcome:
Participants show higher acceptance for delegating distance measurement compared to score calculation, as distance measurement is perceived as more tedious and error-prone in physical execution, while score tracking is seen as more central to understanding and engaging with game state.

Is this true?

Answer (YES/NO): NO